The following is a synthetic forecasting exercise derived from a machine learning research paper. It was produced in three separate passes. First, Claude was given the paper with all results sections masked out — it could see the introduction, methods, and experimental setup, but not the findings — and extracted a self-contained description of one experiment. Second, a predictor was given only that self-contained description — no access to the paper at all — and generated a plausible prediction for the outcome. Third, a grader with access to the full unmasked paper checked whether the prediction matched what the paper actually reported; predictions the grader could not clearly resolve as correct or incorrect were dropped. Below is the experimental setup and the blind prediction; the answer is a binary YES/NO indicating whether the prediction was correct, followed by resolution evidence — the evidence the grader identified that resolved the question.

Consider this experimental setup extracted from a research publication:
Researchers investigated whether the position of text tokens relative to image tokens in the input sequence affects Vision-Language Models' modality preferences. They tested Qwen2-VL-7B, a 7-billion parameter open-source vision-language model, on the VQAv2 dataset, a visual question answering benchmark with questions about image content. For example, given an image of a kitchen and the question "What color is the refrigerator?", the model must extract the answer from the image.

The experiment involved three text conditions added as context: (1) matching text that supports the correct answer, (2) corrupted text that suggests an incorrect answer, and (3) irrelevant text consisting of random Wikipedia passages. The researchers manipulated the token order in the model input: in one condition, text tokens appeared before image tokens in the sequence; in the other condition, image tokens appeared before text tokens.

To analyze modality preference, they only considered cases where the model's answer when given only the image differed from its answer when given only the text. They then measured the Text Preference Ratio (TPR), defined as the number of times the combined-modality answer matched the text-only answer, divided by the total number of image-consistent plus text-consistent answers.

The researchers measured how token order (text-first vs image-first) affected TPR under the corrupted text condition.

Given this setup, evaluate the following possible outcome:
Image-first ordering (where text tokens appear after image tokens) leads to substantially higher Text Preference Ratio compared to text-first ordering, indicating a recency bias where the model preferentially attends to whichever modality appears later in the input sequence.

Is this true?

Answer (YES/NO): NO